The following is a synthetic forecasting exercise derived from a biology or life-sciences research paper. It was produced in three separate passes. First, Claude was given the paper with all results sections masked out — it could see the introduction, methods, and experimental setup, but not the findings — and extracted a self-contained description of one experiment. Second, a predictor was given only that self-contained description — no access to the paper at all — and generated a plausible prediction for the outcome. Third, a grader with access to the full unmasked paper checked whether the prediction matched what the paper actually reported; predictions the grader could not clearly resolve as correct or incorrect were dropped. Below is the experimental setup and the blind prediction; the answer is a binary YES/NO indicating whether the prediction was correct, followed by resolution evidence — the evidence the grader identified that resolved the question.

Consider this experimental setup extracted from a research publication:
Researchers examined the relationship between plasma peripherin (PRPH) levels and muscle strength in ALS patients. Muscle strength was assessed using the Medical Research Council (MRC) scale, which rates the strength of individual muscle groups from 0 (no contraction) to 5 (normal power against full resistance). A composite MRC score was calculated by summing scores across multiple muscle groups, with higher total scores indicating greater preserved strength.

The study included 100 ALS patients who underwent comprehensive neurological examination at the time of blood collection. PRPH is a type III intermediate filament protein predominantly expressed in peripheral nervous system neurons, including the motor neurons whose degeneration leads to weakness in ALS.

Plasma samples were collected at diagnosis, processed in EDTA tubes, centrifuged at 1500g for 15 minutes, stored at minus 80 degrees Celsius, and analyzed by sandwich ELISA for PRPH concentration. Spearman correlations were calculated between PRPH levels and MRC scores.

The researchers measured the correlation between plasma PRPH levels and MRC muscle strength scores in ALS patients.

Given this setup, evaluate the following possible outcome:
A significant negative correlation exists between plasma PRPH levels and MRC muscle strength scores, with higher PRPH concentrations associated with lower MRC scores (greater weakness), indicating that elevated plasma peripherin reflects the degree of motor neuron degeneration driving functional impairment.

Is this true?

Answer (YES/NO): NO